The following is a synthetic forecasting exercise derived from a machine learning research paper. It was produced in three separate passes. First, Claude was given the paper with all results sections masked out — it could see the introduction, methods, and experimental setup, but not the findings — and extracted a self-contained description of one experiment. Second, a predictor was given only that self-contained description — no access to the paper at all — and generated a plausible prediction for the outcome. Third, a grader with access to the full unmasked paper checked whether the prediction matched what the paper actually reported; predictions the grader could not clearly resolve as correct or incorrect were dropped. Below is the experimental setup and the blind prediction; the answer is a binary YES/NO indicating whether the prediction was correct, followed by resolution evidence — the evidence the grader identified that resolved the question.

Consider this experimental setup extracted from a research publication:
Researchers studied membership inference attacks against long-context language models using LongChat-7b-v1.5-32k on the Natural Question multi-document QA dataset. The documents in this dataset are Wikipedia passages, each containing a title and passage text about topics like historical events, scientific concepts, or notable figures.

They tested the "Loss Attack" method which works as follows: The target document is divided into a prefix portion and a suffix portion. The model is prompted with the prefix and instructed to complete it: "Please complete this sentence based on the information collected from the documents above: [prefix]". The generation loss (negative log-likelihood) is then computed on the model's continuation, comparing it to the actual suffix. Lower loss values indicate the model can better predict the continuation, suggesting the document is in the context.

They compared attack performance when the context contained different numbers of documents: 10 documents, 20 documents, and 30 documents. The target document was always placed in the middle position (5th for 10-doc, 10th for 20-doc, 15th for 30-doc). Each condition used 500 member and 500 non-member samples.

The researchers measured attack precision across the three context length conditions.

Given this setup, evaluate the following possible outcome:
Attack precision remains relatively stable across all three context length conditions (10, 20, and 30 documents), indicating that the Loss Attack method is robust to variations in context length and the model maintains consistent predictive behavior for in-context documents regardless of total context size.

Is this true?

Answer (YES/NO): NO